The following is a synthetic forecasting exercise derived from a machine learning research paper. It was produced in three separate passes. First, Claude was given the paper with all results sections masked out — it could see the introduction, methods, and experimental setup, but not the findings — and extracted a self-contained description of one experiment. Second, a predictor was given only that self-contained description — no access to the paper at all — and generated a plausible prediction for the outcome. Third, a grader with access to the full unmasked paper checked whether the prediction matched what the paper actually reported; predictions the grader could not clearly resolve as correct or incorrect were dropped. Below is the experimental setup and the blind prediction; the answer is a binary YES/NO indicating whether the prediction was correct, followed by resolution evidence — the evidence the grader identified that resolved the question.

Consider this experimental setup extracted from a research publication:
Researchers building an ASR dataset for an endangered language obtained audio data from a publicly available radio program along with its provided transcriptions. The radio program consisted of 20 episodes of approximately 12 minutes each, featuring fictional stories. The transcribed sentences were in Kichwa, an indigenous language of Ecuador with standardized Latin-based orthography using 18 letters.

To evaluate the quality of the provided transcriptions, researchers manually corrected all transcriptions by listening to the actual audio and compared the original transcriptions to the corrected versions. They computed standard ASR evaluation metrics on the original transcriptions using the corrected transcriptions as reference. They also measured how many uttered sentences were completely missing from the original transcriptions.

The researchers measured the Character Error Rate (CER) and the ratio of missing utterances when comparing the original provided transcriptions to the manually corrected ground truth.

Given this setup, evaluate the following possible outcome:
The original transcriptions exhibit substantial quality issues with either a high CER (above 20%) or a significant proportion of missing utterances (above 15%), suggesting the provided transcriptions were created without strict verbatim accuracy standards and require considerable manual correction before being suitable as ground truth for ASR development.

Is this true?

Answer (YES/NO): YES